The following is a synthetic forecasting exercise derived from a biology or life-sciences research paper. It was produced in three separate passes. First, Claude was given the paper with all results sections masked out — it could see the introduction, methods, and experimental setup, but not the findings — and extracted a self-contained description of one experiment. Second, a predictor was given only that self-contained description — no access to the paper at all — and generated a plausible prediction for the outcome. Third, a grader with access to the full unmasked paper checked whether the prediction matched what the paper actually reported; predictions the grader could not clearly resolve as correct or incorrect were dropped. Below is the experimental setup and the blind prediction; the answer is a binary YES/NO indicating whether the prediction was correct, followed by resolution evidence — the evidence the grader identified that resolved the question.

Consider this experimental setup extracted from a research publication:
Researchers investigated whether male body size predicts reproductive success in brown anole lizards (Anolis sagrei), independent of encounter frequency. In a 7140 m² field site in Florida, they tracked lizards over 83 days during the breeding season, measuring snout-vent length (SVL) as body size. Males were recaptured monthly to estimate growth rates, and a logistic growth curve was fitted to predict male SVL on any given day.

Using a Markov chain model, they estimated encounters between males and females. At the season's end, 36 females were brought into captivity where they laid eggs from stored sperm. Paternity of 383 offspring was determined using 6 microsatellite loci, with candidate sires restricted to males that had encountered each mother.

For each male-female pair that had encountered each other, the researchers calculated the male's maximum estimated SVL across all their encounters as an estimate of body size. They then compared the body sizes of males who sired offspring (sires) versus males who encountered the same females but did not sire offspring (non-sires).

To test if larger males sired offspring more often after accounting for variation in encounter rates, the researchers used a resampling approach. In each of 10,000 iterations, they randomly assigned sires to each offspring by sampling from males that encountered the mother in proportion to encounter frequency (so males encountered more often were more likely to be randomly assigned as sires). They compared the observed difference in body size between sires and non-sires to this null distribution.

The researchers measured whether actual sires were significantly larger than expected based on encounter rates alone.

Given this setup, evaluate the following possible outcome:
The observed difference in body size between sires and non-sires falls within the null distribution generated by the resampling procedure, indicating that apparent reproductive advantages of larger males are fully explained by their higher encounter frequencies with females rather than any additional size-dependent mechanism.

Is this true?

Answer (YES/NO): NO